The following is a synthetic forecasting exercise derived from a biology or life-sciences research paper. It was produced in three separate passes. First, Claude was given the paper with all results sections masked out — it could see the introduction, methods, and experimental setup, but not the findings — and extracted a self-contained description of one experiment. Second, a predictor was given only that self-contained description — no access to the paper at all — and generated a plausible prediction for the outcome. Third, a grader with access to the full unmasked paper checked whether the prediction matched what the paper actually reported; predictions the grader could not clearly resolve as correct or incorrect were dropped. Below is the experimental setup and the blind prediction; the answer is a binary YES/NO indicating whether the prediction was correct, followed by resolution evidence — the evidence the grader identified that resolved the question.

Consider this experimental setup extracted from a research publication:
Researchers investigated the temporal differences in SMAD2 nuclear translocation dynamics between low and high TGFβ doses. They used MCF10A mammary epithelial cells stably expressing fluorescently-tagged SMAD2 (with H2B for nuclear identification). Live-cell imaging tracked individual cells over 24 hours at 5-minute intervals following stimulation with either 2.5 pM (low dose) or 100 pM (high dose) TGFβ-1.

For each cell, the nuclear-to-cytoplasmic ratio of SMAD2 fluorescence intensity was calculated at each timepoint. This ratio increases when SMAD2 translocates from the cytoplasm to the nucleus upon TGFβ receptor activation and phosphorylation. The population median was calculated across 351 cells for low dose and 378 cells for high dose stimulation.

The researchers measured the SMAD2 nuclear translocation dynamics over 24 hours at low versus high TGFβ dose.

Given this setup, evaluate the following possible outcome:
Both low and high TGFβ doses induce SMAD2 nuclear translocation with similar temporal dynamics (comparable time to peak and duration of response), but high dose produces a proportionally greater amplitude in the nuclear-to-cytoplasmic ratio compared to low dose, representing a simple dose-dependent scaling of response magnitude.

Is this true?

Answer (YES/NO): NO